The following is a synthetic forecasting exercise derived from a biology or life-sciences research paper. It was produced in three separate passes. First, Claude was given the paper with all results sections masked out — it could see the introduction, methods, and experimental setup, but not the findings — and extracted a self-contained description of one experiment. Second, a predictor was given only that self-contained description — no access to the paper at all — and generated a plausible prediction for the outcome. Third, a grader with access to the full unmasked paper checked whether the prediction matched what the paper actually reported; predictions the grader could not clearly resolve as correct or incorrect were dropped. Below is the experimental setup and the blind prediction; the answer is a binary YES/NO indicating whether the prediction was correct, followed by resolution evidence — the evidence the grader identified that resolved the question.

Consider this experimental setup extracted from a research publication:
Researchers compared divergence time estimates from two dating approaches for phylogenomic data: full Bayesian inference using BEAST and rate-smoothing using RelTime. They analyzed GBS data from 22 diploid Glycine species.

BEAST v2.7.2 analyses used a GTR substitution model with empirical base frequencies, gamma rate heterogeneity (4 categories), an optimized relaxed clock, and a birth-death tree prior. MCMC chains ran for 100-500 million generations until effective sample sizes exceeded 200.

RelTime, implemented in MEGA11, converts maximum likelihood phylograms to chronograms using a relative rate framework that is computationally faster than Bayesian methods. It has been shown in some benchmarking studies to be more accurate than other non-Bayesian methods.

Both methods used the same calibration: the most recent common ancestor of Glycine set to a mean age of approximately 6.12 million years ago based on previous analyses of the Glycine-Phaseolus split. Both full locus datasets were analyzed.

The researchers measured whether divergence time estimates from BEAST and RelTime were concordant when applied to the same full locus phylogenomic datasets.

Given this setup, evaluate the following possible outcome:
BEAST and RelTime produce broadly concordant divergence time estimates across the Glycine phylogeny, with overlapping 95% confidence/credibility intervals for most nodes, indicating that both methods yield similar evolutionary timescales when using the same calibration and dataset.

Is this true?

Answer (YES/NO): YES